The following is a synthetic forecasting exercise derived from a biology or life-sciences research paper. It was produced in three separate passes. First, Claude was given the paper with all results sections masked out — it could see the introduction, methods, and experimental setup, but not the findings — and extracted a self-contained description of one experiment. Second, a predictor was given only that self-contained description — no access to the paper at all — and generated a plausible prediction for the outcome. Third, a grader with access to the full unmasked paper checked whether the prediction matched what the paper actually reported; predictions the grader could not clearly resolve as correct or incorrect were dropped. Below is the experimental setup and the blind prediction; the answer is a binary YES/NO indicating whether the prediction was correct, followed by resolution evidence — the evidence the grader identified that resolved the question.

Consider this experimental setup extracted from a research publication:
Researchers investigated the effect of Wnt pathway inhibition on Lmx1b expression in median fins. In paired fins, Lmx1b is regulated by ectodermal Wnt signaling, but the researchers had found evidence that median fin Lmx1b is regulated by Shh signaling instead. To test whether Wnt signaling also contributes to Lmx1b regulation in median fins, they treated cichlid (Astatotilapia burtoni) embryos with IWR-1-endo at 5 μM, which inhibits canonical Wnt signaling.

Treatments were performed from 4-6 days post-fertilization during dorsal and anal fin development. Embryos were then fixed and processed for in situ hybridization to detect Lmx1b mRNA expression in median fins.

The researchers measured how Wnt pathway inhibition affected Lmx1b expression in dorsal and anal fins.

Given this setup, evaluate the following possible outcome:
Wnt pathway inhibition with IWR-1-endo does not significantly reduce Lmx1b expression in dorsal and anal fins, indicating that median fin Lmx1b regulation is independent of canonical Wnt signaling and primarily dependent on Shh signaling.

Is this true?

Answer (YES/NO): YES